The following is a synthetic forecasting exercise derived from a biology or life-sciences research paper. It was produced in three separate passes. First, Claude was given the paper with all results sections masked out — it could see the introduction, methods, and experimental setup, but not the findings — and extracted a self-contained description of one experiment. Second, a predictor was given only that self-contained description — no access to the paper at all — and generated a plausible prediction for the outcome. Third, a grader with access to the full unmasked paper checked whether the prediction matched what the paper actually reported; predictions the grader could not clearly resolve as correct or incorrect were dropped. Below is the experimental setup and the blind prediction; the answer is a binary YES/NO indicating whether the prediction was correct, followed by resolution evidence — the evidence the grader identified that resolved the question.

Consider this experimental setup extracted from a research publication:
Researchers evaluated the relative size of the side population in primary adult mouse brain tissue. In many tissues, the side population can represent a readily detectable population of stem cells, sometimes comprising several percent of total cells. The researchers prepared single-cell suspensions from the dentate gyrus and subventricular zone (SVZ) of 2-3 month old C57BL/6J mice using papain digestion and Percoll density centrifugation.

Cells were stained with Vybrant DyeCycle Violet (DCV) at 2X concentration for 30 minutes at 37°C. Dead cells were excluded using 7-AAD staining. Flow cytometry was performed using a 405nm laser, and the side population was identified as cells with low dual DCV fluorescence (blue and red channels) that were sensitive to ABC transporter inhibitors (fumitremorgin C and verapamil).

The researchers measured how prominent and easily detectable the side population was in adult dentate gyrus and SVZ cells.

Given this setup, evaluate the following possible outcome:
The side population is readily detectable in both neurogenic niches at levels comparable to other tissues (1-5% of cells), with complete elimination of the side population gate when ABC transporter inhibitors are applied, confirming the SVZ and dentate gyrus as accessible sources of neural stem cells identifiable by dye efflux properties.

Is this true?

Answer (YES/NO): NO